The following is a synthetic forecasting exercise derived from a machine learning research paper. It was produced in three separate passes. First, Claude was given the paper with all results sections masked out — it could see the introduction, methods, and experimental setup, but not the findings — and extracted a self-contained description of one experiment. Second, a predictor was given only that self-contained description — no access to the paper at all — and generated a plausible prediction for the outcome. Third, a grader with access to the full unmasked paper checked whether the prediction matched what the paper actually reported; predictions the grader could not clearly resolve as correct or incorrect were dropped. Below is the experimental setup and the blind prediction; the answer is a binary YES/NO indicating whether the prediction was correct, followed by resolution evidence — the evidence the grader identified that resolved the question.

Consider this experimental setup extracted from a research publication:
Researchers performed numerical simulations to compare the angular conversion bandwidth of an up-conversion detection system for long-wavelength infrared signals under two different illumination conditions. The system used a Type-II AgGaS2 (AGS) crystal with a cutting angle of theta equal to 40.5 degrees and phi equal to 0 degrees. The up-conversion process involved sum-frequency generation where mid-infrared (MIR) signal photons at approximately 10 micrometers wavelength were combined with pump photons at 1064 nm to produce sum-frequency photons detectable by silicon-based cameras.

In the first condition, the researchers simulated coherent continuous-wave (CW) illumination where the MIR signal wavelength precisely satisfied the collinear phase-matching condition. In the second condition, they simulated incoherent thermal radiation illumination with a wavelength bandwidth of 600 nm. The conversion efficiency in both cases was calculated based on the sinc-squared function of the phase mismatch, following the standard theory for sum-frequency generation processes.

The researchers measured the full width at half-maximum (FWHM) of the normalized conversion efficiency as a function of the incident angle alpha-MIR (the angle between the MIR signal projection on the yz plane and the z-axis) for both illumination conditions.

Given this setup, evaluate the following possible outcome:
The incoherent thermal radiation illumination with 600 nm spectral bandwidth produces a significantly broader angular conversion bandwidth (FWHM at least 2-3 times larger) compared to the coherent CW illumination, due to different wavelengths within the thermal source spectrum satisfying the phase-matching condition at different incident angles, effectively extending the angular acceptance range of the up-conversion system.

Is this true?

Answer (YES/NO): YES